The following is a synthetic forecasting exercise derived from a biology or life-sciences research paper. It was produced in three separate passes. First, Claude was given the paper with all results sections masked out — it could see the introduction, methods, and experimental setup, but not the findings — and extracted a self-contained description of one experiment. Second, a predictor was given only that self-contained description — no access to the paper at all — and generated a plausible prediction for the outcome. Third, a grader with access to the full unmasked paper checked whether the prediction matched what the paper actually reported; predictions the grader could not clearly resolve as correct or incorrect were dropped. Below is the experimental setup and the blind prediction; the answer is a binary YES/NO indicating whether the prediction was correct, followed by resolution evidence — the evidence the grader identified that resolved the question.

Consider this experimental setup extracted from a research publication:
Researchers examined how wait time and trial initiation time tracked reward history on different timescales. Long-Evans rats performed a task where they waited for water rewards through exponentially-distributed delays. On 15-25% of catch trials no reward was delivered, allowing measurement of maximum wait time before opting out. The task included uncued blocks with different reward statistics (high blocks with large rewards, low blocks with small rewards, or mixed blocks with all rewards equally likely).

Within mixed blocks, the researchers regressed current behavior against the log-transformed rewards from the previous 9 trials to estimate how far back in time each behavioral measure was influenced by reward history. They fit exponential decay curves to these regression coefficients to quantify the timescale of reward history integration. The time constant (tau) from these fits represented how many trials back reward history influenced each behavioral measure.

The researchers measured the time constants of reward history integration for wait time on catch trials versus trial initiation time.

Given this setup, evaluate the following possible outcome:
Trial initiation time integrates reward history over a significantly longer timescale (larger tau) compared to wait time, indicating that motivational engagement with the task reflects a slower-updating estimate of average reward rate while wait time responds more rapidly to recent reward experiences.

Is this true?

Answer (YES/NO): YES